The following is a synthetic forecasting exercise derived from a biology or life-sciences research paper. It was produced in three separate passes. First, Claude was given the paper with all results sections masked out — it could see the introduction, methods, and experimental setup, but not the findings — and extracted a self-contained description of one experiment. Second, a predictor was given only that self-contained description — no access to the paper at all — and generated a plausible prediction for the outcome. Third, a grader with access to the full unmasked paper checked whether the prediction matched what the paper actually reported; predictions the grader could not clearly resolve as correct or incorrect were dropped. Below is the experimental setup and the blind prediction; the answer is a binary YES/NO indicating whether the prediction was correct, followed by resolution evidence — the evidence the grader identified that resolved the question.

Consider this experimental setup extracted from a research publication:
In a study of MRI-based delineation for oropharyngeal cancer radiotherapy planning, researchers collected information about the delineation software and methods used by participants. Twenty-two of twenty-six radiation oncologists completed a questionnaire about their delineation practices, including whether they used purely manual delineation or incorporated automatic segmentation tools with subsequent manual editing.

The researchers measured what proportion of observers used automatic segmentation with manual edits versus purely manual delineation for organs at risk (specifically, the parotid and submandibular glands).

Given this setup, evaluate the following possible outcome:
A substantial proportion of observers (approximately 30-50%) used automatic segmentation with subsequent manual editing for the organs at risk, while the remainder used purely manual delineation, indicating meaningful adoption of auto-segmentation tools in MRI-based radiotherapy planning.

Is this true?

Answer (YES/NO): NO